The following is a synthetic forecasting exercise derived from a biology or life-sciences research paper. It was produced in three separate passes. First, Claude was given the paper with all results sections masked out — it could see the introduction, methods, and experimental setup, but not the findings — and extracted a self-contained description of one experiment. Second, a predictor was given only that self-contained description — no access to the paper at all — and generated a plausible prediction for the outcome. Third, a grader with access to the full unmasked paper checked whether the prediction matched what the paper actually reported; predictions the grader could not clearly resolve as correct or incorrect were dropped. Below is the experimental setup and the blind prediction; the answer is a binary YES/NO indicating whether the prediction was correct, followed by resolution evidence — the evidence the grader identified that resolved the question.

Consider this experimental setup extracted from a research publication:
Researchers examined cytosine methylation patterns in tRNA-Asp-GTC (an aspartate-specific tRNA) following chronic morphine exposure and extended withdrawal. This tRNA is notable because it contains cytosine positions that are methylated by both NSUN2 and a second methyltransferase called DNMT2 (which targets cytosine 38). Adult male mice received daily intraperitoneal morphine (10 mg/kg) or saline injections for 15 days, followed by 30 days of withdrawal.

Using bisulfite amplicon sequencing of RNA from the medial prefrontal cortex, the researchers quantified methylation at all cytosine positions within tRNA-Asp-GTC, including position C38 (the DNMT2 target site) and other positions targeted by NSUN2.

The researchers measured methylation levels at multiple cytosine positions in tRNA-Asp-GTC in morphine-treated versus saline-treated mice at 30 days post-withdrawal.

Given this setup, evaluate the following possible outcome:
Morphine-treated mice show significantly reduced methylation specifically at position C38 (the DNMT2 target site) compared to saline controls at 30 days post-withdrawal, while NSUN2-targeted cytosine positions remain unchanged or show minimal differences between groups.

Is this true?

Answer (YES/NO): NO